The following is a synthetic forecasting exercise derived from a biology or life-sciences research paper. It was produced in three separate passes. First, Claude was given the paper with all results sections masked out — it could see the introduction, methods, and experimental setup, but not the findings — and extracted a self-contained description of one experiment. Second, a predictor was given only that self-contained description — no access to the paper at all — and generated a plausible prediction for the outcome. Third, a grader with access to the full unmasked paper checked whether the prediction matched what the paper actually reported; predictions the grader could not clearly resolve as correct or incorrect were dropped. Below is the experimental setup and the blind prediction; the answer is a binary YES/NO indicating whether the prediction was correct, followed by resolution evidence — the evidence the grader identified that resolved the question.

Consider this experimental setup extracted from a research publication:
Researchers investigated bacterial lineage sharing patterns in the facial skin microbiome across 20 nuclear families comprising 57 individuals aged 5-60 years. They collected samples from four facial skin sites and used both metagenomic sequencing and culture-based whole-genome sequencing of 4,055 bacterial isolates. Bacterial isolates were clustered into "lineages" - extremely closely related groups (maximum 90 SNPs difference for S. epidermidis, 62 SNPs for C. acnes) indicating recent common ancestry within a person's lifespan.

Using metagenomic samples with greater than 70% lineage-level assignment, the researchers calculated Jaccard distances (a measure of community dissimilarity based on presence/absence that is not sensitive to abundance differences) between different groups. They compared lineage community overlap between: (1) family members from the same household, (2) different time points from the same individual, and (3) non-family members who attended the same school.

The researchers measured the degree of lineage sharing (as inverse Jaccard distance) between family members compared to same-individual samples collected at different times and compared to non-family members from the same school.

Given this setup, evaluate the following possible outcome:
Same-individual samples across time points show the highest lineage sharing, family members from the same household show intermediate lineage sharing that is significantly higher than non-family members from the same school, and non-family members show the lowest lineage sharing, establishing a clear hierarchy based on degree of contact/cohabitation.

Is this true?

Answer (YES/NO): NO